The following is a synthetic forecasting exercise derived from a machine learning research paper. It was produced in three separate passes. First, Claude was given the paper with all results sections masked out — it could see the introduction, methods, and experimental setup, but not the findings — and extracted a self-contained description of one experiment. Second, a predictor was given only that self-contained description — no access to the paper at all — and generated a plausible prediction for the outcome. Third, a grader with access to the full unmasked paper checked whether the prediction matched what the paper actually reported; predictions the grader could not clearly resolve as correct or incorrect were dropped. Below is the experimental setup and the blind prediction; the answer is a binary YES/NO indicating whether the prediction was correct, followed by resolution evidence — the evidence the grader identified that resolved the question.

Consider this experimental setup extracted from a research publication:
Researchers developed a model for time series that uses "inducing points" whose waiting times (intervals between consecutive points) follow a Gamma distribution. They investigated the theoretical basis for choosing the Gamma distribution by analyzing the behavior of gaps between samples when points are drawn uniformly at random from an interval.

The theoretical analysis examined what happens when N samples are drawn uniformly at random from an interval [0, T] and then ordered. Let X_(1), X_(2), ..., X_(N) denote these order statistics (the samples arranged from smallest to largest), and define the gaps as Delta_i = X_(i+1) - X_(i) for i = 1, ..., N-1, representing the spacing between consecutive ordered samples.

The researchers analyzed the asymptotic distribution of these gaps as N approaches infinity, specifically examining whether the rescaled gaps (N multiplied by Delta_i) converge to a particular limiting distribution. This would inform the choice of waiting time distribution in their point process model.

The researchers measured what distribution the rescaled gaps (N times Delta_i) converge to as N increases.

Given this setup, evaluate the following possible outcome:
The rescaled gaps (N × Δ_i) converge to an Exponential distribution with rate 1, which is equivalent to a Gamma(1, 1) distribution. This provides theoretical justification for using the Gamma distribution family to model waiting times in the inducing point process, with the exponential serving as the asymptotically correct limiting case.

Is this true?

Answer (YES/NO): YES